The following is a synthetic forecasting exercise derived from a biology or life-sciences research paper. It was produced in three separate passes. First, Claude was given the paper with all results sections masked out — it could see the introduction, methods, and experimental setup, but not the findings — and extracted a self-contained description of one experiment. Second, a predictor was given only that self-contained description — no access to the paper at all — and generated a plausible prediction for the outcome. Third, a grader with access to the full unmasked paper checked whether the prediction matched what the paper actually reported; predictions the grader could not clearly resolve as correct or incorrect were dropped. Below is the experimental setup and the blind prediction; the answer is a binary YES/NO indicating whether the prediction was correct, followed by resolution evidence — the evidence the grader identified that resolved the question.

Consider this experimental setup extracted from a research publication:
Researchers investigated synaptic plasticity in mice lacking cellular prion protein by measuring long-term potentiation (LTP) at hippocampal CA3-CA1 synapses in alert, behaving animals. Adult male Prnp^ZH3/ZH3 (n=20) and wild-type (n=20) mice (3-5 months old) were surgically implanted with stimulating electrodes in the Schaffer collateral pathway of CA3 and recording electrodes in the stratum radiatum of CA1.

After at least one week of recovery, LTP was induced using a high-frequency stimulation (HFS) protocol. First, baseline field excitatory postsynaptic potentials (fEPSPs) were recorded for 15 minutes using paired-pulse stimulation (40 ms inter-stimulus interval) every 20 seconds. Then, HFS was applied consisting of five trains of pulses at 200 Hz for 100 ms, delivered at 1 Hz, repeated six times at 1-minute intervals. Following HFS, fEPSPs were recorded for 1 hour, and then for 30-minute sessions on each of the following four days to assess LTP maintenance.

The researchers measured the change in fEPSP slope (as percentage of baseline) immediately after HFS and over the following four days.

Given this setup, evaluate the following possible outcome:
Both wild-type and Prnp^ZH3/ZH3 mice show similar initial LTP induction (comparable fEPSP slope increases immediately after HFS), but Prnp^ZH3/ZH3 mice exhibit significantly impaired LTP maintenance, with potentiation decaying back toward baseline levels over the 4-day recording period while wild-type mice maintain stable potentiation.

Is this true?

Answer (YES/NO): NO